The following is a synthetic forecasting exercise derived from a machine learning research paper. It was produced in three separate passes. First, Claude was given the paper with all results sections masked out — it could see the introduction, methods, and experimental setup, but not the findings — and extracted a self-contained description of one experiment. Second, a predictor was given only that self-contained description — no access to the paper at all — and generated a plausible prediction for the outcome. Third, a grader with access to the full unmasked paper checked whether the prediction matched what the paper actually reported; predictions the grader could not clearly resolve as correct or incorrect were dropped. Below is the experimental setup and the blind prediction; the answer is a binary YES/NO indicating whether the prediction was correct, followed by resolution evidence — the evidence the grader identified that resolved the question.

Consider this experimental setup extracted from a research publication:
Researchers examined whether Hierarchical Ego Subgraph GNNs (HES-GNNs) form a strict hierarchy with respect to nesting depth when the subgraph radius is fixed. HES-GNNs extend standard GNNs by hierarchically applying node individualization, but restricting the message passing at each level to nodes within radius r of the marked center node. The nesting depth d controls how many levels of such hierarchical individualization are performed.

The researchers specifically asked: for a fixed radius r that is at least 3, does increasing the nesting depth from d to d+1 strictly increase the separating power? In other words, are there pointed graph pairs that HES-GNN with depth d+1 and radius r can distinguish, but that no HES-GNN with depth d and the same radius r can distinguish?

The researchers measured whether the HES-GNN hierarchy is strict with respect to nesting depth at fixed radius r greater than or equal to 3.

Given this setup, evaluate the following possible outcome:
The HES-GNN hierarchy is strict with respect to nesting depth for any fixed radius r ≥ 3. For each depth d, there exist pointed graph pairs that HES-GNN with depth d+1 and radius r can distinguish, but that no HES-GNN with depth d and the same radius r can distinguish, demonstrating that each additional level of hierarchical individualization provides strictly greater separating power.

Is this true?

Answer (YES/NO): YES